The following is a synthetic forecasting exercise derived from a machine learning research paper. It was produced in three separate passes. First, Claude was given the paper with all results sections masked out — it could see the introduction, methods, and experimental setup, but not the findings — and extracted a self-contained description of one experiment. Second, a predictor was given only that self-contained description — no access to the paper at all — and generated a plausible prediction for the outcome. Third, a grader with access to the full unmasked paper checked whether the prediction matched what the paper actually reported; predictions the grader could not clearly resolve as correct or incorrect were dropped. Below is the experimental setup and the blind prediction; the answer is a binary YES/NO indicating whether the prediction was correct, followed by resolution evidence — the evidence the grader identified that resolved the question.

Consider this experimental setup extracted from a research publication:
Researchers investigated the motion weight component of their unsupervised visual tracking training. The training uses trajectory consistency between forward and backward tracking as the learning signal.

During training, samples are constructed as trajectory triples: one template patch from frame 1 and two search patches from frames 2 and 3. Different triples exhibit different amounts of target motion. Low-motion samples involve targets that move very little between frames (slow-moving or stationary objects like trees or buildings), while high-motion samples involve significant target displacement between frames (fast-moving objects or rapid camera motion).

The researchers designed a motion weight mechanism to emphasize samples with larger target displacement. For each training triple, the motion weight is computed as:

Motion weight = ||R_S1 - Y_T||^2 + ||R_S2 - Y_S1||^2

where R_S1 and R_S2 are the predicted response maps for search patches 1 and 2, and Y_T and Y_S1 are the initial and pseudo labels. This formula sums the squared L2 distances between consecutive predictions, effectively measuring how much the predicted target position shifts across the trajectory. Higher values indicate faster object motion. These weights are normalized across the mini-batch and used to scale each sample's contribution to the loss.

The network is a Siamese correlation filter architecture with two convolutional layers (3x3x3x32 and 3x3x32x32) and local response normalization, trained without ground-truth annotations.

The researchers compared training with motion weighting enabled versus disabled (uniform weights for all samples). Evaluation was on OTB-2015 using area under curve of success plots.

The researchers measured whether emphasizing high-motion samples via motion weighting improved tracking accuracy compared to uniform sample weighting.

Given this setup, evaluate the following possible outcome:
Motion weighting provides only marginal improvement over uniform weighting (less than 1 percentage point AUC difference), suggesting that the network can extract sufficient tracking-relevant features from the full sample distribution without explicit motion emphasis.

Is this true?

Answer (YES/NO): NO